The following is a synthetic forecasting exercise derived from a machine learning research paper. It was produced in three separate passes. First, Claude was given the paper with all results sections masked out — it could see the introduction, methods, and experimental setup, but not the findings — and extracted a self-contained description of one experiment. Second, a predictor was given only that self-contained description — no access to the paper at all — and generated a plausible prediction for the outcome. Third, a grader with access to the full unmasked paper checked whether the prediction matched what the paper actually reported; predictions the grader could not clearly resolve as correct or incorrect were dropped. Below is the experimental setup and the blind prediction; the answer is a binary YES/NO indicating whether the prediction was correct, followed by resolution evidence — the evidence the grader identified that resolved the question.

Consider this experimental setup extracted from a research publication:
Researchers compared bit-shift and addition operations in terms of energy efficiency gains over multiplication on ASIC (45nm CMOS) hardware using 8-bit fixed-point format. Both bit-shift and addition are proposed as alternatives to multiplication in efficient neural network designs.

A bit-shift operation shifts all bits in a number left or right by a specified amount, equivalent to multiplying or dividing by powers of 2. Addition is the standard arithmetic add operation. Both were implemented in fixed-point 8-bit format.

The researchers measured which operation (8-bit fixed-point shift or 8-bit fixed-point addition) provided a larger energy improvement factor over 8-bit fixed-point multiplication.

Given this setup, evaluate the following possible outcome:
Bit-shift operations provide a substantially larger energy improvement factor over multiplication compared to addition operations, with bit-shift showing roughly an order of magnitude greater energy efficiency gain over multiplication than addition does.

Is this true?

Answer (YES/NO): NO